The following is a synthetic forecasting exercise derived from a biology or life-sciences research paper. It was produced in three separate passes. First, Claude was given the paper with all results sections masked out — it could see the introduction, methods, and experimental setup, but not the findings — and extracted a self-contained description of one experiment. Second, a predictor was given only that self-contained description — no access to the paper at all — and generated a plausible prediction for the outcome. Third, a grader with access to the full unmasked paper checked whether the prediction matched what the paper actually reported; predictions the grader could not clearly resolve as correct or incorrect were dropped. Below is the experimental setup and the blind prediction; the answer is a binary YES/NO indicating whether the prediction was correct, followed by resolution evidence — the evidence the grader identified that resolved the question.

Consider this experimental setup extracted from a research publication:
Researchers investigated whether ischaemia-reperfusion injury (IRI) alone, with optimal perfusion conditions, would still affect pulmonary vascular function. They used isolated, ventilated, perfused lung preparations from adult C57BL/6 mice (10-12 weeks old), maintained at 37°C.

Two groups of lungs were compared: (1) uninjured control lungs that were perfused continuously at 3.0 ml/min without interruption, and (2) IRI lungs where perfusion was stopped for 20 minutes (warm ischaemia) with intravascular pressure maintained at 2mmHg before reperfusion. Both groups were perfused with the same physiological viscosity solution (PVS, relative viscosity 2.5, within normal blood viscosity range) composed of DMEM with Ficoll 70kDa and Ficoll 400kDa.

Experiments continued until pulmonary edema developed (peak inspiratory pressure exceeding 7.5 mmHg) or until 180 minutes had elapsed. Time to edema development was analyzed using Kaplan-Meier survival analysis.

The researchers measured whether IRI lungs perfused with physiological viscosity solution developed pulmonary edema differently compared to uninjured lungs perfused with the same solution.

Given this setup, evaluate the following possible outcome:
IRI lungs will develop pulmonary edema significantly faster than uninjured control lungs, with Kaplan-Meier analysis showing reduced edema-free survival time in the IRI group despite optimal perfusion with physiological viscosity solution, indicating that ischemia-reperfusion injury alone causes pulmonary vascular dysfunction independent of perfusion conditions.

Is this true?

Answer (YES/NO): NO